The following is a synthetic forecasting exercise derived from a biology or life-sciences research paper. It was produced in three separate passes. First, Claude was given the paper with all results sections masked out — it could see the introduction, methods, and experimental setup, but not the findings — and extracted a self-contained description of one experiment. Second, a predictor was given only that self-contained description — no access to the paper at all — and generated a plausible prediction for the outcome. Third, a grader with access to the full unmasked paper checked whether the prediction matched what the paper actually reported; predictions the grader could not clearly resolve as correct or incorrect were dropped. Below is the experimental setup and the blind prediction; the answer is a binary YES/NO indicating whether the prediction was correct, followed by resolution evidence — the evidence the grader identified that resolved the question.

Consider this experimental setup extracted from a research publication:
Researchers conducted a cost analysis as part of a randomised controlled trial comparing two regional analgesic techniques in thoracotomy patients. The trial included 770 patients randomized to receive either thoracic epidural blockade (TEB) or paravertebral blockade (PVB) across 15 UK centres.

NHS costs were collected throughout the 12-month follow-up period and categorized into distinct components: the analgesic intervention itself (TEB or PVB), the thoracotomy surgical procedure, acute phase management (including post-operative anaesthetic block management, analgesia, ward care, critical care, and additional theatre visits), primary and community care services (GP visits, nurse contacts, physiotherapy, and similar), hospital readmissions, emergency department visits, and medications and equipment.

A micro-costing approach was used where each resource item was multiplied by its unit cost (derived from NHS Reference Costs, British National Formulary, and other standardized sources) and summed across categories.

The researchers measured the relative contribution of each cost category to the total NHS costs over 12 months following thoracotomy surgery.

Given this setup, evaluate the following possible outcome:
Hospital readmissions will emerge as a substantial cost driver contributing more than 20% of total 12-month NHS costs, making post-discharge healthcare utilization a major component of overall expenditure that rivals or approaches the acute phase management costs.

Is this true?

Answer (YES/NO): NO